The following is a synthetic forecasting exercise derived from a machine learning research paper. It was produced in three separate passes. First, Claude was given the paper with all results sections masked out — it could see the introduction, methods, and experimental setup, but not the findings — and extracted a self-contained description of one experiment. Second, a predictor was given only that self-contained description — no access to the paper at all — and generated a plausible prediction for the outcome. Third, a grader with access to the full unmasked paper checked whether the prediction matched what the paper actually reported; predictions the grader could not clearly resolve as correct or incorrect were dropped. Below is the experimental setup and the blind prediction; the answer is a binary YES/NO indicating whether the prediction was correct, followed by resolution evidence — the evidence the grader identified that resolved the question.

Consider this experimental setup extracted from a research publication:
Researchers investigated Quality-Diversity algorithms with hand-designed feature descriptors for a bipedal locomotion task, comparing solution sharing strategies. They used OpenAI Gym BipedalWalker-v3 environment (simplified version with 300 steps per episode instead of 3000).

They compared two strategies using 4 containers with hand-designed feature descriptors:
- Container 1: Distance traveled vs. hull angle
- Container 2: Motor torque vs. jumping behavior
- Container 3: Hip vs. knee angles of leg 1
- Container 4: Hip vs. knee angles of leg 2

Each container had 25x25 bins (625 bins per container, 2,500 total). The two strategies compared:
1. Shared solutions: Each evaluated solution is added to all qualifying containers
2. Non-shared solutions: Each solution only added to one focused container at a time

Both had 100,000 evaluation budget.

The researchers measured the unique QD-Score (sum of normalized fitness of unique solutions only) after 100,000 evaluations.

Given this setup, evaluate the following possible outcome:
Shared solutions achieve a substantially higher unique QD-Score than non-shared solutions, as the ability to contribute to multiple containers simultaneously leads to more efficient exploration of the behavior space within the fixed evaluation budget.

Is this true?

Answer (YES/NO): YES